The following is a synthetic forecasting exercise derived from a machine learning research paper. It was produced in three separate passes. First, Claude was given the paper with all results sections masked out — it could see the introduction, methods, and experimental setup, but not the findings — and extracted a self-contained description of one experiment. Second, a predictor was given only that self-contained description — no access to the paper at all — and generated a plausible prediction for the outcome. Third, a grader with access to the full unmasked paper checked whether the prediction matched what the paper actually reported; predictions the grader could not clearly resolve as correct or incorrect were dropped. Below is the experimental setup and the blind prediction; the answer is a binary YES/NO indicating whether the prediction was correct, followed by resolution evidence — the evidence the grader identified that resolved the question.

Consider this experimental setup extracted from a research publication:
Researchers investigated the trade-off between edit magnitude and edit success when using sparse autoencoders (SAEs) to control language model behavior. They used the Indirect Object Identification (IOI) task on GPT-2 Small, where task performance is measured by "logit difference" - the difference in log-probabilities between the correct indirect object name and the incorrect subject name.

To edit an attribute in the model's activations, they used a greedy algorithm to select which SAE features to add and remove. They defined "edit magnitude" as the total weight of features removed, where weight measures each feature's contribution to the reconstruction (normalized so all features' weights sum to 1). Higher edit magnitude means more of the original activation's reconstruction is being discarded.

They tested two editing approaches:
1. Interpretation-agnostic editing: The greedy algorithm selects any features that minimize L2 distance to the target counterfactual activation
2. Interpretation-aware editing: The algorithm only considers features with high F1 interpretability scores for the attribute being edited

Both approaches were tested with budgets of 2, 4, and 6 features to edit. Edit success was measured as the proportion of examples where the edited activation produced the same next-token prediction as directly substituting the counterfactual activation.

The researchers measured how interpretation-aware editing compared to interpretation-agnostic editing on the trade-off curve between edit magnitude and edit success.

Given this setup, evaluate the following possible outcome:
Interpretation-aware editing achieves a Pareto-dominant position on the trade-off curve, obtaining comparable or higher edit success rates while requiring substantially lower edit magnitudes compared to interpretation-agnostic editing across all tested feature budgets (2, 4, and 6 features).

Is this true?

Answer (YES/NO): NO